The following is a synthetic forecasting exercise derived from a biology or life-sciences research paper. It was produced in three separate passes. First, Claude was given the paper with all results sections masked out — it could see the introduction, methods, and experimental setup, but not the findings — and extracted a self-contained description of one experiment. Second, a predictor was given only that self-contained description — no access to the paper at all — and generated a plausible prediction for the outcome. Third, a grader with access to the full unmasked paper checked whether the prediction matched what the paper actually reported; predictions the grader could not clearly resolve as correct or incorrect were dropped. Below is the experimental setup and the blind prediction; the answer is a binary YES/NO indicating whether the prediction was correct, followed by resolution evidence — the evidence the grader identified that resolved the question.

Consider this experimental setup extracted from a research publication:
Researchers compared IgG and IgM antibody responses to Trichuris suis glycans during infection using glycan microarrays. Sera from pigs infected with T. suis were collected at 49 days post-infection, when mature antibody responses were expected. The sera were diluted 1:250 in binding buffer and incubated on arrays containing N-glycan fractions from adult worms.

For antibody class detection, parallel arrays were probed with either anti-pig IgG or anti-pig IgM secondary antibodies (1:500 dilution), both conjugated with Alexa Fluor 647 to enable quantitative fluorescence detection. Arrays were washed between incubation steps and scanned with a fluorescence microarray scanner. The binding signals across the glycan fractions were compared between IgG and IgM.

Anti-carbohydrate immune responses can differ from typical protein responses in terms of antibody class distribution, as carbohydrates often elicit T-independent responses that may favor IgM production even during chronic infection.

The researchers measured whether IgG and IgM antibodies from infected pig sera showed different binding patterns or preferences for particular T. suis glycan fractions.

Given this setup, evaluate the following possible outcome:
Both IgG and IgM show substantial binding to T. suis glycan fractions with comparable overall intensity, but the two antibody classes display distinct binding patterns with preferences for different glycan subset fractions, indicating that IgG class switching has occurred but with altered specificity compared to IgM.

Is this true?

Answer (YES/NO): NO